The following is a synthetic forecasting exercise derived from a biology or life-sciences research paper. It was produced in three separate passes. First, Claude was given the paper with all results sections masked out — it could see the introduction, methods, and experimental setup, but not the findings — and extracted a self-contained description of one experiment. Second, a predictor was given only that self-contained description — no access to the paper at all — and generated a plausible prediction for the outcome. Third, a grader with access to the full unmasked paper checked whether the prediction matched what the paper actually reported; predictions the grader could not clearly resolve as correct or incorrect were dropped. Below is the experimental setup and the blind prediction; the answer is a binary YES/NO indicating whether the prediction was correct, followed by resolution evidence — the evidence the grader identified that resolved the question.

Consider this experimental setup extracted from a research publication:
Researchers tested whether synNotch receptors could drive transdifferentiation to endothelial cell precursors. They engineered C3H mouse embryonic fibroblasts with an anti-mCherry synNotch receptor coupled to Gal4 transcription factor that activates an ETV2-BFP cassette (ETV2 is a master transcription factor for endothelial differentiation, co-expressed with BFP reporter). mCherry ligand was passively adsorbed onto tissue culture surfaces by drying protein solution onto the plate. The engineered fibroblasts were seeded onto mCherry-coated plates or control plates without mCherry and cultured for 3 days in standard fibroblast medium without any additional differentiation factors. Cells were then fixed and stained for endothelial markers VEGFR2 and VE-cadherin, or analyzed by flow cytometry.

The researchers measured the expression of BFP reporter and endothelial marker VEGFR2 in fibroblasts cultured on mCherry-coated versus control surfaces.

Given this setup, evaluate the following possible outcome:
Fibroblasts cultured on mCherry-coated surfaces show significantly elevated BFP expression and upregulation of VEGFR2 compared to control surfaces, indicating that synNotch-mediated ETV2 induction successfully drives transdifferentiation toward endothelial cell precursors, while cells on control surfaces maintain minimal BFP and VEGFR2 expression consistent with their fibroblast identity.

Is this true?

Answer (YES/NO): YES